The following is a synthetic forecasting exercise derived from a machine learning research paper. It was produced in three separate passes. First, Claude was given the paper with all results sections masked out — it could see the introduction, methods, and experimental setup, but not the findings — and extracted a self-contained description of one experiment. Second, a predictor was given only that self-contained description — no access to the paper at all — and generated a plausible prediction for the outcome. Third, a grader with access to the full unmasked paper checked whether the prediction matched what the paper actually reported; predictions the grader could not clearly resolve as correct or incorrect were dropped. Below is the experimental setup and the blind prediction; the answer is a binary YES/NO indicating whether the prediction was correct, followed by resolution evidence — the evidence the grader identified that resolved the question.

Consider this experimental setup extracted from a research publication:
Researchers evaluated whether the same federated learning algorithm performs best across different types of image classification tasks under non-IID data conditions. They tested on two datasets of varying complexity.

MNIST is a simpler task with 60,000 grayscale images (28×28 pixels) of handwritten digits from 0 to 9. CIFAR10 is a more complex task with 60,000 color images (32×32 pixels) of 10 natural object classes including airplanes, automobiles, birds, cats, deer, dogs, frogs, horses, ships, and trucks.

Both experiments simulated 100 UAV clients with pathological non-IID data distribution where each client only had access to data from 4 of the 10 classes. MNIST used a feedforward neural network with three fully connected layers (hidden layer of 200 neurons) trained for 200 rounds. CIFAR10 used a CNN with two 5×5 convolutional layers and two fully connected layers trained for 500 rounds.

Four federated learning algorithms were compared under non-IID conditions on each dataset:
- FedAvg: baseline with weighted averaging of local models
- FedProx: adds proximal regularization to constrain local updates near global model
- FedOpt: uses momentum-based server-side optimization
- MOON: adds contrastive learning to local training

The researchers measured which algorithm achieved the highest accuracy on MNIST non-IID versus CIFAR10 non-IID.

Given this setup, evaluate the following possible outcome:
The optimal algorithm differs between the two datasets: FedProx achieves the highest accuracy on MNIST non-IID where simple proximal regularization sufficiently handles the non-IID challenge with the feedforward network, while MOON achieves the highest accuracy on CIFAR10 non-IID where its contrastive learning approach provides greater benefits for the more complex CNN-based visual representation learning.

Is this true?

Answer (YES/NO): NO